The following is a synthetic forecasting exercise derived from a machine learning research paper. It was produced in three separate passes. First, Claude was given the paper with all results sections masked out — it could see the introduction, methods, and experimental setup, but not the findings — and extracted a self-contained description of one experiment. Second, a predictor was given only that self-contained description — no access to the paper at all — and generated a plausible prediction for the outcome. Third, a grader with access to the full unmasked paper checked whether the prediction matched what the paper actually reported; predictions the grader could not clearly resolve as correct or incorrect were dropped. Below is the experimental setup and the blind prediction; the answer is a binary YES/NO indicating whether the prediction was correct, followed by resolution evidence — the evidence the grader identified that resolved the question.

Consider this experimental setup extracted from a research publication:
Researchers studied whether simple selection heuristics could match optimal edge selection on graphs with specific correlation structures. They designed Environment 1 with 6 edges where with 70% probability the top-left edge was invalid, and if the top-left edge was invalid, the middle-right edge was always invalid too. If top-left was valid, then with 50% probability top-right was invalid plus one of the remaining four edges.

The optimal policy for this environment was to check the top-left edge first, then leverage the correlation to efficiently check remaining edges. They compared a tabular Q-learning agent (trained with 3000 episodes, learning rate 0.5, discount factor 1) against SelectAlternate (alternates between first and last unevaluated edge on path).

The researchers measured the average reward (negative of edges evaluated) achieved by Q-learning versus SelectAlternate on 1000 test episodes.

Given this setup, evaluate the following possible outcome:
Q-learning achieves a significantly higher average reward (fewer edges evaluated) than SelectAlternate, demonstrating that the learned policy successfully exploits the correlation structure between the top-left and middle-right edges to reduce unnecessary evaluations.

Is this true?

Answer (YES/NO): NO